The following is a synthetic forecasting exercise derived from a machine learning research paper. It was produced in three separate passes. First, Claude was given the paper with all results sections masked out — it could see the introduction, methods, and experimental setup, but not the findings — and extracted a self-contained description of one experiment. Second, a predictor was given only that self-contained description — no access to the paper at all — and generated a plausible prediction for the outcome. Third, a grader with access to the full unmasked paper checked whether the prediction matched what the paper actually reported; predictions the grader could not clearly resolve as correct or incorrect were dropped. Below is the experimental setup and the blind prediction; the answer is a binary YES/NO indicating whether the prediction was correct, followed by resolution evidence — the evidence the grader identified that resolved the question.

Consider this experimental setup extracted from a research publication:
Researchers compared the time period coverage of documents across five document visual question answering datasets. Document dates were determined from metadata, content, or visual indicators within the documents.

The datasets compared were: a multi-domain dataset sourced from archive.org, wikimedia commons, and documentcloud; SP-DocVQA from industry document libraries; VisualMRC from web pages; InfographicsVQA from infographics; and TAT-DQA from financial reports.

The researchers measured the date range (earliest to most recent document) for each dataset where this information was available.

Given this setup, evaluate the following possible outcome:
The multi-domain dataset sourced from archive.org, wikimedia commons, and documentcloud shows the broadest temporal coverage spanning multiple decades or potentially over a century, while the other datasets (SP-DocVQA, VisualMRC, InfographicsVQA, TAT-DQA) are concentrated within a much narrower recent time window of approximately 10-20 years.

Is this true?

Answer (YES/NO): NO